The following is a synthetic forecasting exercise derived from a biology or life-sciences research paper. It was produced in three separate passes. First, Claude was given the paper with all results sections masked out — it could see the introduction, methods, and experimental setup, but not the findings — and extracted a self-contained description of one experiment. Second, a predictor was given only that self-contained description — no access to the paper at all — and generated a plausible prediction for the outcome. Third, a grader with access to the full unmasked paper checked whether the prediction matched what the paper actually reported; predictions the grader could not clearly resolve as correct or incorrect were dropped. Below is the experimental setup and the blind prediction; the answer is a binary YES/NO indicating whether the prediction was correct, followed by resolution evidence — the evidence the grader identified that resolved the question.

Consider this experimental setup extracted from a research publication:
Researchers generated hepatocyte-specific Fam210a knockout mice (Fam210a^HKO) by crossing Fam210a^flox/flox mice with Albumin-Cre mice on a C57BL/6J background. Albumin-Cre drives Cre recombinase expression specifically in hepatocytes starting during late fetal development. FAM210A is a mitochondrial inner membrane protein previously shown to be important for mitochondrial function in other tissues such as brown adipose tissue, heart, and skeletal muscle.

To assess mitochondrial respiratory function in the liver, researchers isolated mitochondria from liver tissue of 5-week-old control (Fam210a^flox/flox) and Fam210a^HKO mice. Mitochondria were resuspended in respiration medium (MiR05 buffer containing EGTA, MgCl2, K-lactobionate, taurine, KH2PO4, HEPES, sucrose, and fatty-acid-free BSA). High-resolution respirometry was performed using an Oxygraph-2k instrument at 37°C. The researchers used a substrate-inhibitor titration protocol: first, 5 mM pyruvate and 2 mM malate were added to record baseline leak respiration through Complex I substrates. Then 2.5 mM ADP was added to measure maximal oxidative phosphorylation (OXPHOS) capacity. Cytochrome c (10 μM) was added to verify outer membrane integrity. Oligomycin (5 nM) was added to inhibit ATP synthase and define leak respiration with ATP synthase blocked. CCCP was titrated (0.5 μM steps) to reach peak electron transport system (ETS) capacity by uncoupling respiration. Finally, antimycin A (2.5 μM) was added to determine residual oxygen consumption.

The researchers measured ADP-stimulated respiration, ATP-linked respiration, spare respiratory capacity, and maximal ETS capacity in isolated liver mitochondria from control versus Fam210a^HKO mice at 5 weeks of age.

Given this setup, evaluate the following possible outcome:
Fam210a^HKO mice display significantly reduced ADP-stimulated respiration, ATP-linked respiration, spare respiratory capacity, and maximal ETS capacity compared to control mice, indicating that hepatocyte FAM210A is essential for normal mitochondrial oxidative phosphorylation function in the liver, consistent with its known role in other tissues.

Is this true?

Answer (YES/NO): YES